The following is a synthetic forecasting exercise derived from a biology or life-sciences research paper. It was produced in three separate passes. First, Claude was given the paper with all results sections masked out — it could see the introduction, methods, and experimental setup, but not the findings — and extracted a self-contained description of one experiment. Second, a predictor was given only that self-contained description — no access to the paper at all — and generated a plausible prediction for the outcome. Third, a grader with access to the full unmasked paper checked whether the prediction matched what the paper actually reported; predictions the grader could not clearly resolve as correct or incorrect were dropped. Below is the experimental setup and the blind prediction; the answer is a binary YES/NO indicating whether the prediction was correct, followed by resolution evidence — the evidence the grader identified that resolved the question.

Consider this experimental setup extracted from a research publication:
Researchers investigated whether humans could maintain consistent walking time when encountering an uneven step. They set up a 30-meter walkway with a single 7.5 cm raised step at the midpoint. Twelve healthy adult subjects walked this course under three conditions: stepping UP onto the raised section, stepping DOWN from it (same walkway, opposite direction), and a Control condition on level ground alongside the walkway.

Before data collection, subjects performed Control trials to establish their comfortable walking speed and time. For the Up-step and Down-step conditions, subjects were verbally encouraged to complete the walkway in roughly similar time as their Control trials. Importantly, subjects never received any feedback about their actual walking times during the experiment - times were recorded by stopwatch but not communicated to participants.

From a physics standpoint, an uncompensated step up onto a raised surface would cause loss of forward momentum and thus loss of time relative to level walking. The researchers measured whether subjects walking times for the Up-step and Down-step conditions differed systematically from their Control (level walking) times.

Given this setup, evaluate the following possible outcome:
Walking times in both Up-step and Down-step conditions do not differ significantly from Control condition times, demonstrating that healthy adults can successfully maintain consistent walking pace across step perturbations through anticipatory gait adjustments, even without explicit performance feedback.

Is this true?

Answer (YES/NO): YES